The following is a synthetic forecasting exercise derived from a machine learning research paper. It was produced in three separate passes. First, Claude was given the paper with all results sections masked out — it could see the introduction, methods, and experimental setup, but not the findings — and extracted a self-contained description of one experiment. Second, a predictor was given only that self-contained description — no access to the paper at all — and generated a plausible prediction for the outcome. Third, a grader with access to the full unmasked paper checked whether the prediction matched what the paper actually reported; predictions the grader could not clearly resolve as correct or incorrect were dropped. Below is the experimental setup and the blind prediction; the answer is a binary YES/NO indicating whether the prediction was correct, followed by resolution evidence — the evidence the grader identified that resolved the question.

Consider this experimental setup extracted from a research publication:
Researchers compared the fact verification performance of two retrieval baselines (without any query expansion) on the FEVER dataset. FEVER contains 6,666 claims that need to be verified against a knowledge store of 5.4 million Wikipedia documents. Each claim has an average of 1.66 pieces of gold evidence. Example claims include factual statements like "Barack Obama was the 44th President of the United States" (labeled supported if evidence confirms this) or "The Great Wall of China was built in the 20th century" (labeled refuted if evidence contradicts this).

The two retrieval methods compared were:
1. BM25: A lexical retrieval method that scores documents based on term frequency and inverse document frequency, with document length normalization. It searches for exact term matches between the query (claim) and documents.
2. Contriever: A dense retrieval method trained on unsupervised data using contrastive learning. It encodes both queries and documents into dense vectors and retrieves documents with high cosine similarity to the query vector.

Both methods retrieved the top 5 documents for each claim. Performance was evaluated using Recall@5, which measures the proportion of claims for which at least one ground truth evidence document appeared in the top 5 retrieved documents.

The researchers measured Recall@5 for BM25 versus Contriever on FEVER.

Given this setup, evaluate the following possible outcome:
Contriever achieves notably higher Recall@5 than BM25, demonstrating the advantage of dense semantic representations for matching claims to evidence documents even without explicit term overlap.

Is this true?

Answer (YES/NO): NO